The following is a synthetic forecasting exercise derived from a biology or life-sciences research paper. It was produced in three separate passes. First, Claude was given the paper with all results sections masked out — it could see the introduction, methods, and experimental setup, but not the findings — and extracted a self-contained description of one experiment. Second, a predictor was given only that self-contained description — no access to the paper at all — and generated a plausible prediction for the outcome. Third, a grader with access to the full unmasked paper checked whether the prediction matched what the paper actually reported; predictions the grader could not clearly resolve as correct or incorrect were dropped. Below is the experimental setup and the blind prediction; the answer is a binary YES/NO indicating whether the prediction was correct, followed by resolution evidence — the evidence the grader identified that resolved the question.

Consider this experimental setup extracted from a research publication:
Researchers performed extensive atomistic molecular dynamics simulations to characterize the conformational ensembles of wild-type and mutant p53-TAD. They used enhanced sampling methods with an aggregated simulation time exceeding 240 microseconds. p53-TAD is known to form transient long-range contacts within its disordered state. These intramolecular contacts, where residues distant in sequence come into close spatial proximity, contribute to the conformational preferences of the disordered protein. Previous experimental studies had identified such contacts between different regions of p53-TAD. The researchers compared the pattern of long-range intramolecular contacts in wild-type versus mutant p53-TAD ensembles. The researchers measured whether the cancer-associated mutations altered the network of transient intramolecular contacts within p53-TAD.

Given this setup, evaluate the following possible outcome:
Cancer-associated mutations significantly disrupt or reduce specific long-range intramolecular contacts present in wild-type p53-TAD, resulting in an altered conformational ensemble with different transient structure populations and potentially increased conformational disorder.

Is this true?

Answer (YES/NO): NO